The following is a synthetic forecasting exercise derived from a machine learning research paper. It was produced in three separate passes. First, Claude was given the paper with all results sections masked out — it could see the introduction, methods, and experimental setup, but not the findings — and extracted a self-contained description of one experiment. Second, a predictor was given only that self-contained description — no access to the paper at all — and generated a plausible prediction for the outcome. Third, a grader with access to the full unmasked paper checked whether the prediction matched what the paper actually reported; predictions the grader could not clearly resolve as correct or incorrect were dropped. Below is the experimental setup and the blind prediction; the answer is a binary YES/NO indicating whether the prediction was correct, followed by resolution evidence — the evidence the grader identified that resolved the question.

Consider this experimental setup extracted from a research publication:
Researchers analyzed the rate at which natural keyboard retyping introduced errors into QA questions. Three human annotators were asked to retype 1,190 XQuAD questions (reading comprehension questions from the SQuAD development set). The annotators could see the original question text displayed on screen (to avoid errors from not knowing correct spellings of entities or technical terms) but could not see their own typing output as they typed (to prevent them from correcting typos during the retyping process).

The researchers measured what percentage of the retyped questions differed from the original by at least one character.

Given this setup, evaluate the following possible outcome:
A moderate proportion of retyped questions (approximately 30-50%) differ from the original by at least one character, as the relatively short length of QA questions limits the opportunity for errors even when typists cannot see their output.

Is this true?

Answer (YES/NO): NO